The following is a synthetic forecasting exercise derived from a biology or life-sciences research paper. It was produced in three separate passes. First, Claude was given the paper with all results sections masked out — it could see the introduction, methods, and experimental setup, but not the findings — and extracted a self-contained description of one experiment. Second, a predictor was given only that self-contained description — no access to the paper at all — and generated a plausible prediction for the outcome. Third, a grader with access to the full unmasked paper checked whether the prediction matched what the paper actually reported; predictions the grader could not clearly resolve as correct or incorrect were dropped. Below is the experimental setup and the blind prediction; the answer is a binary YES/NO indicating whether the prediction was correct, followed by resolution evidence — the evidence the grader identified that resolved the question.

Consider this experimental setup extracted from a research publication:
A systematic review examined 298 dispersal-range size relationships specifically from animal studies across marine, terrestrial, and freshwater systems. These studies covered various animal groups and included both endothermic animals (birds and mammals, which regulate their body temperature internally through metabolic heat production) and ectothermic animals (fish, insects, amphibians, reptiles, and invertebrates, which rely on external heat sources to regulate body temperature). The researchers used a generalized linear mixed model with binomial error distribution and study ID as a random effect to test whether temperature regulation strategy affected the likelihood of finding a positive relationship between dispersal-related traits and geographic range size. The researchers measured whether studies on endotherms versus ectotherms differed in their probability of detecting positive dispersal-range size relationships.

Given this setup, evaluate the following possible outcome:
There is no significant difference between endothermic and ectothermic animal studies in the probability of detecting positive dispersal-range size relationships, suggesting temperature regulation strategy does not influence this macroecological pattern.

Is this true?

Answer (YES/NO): NO